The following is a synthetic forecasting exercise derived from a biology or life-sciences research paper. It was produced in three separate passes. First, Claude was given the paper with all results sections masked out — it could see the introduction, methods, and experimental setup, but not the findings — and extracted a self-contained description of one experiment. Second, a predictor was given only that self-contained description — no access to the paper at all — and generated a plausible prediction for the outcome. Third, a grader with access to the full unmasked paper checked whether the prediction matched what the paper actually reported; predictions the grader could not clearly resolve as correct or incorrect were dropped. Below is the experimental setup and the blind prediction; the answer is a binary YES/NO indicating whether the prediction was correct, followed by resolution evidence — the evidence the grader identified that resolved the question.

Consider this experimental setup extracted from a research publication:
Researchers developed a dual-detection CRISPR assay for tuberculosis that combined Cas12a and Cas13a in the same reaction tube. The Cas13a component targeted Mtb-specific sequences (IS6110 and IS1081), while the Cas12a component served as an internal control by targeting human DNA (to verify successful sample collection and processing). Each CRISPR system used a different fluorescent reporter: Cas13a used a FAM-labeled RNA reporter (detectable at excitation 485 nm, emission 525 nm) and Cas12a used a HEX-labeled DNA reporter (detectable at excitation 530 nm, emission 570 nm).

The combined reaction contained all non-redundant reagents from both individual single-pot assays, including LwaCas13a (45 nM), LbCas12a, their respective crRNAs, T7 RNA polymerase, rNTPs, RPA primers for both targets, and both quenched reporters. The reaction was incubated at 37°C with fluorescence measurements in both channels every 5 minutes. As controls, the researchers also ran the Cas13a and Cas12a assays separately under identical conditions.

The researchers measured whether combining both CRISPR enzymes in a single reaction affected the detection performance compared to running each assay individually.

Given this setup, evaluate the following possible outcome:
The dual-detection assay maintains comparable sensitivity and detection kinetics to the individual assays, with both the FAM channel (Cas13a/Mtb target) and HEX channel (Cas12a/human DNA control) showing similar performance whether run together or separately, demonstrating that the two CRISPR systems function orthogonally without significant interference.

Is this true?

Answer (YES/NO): NO